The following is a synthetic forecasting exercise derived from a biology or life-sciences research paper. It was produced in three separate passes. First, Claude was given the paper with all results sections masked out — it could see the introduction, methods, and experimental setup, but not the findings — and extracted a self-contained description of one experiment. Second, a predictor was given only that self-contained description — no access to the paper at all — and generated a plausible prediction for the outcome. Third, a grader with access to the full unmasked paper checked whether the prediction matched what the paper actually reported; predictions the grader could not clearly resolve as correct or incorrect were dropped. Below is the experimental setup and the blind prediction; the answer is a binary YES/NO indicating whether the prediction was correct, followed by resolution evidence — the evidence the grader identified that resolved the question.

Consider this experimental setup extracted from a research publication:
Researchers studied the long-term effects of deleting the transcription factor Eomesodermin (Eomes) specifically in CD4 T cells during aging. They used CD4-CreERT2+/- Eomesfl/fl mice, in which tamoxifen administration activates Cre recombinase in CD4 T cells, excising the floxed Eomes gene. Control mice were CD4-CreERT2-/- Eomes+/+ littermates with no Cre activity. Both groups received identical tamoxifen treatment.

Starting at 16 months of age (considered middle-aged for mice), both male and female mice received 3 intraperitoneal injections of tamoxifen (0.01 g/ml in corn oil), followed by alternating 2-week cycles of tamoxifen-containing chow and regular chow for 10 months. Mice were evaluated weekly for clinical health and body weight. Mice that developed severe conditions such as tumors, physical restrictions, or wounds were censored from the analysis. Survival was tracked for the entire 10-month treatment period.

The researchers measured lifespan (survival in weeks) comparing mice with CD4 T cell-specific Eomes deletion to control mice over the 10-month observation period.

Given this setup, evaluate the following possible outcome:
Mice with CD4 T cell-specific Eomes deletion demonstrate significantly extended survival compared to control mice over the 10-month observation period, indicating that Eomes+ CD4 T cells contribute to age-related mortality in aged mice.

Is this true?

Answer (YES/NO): NO